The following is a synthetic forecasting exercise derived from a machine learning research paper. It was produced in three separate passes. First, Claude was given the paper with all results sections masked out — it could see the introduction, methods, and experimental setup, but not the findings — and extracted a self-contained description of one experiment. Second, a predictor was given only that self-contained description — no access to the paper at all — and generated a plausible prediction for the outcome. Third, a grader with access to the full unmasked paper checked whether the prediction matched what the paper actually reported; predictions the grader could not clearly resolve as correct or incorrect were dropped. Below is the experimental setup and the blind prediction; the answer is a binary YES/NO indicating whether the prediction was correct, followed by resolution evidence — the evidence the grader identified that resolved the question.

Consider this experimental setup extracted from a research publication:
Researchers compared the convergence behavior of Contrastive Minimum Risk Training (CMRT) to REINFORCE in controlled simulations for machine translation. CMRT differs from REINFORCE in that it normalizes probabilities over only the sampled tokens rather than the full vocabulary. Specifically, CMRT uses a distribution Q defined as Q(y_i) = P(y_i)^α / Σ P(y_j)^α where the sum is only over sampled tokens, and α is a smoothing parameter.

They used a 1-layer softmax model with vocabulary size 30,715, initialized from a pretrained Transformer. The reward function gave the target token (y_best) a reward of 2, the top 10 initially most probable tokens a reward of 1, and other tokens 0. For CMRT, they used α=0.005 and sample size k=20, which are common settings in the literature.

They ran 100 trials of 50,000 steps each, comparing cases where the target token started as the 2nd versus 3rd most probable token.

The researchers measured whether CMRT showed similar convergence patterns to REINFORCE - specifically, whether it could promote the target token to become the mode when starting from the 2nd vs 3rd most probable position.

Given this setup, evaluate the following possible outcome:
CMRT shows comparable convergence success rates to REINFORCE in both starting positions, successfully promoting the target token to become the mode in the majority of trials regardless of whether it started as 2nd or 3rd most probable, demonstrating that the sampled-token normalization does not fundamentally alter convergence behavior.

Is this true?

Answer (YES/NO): NO